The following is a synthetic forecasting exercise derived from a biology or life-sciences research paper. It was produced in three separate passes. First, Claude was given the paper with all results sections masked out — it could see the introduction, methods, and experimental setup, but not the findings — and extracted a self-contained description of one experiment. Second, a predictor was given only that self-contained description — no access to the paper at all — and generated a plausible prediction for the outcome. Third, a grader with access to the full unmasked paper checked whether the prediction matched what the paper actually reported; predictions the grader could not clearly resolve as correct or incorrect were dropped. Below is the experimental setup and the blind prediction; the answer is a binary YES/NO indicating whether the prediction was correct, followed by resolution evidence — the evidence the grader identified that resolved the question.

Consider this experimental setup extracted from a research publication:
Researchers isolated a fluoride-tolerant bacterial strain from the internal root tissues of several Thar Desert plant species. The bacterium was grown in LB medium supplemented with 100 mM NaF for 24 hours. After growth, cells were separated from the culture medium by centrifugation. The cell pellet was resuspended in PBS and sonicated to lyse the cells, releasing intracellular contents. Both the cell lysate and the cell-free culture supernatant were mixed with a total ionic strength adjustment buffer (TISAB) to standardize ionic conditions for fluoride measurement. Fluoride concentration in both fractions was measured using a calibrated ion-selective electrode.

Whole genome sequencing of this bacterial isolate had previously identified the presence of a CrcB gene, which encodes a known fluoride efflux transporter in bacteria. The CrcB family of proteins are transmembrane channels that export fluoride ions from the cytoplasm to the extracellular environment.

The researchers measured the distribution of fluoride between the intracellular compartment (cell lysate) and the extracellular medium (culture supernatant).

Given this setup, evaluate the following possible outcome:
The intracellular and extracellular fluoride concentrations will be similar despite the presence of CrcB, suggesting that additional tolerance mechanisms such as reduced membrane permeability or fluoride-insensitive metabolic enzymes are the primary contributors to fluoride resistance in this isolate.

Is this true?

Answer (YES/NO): NO